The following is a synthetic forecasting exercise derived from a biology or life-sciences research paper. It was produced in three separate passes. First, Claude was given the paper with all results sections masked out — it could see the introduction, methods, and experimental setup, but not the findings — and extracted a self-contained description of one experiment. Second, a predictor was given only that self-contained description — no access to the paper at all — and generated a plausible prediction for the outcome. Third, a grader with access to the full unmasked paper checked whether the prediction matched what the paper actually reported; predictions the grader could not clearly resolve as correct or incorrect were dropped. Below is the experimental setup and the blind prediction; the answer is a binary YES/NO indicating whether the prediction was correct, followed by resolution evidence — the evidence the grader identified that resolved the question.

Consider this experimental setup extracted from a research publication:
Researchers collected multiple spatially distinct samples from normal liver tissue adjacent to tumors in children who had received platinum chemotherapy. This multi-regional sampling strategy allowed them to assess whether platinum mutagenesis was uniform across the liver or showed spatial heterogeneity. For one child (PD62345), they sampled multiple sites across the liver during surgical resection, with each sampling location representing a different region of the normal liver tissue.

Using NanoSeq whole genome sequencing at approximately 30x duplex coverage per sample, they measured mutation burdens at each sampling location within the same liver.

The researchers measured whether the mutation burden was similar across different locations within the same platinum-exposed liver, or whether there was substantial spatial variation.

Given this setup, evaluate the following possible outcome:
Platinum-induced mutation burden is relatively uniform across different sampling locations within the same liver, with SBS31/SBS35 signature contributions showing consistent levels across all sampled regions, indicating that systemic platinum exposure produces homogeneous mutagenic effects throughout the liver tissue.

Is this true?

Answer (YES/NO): YES